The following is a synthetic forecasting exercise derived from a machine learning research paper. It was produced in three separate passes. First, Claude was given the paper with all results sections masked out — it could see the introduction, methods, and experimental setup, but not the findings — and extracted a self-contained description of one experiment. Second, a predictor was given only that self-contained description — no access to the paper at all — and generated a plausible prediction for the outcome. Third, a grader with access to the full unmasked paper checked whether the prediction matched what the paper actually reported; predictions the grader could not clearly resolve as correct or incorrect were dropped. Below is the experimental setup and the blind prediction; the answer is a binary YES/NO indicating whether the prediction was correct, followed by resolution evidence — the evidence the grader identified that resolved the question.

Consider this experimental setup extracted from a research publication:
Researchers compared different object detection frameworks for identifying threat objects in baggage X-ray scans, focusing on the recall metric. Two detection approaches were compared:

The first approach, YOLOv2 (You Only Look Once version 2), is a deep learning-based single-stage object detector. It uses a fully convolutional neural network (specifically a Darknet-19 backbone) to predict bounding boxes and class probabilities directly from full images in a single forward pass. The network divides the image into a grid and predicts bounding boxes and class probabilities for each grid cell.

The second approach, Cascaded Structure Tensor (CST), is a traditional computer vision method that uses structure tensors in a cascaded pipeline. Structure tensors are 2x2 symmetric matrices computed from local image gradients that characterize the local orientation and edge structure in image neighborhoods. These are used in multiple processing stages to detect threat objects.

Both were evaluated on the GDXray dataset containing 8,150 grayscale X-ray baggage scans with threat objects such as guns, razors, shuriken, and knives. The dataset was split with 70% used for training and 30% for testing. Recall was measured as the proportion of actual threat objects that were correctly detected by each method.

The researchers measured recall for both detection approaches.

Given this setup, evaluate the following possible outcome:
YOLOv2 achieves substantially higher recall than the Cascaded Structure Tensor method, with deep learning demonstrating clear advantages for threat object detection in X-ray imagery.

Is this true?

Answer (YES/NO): NO